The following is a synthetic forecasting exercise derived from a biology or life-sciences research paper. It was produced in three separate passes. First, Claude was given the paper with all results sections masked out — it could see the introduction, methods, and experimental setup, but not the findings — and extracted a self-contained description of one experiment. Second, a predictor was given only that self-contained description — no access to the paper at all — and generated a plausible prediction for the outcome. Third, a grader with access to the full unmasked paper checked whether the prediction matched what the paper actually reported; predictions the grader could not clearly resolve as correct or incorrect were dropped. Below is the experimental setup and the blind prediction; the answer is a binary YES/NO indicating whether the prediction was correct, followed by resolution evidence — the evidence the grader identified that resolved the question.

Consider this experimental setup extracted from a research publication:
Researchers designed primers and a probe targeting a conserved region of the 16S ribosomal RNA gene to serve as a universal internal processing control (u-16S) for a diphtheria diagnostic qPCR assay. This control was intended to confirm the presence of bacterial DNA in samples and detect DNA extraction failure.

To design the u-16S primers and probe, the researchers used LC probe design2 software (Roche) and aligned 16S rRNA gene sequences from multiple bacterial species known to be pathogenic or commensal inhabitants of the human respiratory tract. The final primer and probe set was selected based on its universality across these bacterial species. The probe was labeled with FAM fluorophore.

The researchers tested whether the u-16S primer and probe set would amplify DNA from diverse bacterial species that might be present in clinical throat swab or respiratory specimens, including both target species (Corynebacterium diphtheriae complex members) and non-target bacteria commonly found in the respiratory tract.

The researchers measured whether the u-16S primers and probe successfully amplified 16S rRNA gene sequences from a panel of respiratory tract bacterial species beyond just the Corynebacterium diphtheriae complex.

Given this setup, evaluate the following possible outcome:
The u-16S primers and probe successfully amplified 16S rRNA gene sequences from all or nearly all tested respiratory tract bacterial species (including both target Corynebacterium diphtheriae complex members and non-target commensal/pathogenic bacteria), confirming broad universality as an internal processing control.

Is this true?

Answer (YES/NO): YES